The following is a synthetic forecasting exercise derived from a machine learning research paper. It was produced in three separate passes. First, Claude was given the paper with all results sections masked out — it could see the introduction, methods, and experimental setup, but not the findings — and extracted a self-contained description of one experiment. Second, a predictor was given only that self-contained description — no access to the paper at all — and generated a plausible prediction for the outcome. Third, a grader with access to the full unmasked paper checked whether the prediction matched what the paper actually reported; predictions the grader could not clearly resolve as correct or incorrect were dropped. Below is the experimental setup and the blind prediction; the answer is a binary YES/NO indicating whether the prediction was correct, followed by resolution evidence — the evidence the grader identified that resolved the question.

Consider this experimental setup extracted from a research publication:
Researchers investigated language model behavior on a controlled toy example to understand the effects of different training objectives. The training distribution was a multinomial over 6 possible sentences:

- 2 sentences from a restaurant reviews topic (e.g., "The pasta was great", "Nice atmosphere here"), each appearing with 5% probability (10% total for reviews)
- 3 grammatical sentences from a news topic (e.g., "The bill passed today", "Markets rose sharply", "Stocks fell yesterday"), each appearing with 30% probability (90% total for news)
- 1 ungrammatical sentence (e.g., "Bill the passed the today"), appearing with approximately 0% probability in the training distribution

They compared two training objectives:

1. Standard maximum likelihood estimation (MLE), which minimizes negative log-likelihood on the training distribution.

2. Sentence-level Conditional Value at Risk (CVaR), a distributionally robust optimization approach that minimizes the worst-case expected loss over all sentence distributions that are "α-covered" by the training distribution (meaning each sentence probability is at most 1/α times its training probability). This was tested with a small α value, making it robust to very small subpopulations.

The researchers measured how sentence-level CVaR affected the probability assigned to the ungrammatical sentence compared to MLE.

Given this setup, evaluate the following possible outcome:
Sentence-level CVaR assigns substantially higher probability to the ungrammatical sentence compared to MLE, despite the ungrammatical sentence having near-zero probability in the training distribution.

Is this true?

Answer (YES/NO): YES